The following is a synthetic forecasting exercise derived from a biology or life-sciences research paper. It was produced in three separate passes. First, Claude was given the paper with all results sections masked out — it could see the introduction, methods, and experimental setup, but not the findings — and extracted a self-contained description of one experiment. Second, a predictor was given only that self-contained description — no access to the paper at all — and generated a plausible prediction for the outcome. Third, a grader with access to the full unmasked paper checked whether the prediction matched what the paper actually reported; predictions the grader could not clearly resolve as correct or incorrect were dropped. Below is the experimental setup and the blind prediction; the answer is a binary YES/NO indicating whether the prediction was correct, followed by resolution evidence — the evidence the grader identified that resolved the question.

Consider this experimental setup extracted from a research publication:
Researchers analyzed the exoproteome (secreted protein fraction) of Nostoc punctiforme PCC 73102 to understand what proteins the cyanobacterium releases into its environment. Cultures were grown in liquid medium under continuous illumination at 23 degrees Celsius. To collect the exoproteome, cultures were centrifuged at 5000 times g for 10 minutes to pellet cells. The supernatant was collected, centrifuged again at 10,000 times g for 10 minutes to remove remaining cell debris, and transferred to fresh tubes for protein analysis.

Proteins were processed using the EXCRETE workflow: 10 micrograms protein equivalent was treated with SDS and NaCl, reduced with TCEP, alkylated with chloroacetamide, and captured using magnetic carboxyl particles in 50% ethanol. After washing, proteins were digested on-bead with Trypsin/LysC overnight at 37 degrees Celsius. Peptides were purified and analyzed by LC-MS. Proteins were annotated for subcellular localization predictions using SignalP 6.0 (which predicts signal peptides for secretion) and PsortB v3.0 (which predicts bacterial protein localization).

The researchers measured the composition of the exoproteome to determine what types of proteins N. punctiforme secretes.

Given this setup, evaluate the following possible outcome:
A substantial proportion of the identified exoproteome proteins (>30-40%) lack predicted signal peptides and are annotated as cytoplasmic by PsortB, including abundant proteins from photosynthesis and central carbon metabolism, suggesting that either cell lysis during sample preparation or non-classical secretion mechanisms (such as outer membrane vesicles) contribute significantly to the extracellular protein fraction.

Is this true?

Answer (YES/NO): YES